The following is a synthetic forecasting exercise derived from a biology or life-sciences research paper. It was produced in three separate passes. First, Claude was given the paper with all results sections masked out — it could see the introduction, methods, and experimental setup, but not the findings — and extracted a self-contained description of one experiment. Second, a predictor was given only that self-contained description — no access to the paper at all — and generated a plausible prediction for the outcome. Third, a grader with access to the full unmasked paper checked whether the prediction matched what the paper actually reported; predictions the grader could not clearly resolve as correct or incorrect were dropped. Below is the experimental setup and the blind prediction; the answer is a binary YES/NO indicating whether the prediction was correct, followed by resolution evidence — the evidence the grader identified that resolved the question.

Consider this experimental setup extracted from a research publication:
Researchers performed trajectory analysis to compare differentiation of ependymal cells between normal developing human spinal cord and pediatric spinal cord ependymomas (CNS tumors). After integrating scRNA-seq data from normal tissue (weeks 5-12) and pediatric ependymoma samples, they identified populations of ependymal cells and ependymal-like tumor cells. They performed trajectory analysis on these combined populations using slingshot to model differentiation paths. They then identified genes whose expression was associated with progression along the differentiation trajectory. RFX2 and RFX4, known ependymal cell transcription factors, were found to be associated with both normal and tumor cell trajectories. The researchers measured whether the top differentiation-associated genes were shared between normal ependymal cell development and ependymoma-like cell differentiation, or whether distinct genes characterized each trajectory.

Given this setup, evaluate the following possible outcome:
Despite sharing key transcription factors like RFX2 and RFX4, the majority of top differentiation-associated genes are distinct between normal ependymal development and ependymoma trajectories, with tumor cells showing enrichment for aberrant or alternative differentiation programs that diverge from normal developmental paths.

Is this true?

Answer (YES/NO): YES